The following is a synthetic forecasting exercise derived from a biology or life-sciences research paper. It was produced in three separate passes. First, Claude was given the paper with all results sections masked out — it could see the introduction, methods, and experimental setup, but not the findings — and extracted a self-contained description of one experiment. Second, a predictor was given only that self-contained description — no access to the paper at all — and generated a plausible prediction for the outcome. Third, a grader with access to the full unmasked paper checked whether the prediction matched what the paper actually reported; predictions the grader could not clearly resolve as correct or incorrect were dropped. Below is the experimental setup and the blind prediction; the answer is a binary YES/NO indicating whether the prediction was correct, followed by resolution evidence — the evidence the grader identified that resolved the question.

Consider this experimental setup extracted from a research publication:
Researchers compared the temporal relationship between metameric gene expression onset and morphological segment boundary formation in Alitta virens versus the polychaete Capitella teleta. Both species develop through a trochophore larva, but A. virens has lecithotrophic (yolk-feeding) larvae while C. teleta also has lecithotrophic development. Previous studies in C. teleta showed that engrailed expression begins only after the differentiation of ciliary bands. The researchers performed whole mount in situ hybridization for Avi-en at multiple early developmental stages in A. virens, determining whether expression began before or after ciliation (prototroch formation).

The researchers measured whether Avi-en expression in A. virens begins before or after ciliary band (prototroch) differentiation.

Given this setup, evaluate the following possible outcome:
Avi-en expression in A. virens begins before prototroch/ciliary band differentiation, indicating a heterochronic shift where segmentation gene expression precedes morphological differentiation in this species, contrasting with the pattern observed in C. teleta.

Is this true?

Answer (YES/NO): YES